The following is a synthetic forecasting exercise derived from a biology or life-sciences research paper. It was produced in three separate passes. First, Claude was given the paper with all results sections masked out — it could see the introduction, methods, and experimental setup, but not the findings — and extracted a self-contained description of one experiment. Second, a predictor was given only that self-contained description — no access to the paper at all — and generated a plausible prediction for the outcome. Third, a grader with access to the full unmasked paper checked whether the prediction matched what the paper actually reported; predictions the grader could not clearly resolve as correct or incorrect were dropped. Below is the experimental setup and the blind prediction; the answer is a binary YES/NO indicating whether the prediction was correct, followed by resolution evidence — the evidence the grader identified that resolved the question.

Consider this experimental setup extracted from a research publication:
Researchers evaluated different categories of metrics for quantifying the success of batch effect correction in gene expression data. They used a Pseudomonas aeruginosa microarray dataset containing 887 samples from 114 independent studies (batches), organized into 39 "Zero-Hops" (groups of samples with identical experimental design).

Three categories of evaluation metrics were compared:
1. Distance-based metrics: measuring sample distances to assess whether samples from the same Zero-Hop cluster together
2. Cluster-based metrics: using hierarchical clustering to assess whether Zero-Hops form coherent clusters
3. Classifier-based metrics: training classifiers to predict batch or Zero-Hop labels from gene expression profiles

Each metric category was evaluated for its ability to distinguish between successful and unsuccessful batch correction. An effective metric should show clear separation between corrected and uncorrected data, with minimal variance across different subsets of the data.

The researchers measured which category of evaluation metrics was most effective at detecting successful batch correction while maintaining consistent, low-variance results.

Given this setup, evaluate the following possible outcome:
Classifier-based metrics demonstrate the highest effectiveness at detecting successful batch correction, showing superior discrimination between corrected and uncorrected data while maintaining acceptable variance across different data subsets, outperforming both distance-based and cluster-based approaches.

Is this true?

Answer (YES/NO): YES